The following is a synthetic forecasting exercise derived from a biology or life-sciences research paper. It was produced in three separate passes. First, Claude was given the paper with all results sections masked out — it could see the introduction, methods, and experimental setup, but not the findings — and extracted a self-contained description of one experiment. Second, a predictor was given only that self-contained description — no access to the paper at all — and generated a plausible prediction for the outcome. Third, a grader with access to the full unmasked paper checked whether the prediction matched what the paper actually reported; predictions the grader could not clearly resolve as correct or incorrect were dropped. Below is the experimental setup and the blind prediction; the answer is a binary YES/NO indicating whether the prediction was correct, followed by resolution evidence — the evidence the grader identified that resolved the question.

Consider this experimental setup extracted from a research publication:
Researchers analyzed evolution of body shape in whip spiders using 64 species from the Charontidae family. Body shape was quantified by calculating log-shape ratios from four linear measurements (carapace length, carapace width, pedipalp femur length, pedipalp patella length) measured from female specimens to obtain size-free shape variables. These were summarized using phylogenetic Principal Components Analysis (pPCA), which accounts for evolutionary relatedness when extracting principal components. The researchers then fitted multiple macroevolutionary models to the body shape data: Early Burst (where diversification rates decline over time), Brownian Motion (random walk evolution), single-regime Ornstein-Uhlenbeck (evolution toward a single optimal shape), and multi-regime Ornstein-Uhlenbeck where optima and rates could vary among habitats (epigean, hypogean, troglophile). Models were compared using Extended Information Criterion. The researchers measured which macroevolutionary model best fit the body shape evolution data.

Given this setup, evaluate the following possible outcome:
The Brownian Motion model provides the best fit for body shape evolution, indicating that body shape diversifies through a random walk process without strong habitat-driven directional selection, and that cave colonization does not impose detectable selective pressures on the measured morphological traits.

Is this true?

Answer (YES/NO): NO